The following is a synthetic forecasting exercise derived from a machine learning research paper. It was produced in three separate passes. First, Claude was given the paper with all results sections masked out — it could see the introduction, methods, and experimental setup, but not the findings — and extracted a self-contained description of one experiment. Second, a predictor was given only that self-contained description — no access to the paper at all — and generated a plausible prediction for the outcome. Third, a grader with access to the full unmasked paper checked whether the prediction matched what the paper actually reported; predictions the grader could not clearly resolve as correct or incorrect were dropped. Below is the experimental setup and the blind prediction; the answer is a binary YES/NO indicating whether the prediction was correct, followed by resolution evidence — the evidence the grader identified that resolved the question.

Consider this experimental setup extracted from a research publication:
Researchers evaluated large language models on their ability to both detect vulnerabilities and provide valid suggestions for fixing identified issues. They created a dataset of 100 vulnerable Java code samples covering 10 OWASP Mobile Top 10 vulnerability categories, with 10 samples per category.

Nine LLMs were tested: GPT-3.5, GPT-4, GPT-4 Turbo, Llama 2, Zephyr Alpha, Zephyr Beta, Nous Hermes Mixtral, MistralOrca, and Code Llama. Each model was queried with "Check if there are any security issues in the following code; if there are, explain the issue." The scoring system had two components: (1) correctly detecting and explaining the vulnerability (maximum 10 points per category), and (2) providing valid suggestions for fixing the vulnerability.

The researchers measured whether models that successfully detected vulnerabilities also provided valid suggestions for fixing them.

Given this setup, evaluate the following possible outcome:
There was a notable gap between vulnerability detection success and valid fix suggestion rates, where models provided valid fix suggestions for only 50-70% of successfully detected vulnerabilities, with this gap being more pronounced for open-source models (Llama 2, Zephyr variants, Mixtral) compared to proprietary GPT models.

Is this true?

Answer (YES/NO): NO